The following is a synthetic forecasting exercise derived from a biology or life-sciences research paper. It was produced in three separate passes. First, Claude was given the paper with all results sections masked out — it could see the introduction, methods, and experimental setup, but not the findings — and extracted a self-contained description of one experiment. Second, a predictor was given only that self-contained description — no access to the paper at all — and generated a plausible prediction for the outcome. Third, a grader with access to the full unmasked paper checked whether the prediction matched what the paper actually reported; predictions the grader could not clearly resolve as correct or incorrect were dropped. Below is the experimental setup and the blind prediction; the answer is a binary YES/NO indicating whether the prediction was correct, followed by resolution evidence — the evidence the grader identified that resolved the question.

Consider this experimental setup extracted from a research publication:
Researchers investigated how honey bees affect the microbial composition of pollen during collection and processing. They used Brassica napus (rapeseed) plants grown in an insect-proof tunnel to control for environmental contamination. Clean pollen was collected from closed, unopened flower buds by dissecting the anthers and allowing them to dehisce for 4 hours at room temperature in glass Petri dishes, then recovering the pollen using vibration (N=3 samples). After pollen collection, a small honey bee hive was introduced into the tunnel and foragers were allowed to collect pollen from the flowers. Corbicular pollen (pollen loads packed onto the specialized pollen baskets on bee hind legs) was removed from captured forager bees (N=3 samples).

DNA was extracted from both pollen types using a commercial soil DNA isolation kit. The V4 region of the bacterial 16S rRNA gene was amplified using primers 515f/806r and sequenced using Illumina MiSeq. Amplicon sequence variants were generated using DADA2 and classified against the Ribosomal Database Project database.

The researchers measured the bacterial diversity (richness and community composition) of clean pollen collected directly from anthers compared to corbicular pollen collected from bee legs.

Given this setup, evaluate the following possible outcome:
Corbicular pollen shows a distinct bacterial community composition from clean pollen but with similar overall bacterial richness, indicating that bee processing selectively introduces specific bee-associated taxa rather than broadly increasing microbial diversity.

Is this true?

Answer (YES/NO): NO